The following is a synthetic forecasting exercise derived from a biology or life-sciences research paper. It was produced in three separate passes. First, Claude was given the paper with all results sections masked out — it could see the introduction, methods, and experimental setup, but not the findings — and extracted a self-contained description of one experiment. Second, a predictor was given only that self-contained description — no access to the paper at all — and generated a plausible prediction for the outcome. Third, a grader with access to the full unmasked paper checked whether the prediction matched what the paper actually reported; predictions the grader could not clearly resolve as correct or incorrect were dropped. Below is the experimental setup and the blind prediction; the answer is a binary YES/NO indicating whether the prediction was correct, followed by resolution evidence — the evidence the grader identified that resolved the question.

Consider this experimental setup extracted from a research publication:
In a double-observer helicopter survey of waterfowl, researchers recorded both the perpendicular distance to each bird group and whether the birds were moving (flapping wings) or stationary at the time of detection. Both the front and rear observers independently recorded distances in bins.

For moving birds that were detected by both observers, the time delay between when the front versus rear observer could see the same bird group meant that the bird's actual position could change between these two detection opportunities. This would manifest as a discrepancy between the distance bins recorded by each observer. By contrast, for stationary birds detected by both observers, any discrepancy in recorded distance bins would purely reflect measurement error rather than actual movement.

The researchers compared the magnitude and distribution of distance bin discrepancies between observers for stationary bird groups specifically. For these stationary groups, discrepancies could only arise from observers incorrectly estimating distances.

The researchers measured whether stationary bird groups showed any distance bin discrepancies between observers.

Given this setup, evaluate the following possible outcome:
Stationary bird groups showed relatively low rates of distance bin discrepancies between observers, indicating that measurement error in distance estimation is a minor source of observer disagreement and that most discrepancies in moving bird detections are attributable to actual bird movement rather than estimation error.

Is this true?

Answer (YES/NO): YES